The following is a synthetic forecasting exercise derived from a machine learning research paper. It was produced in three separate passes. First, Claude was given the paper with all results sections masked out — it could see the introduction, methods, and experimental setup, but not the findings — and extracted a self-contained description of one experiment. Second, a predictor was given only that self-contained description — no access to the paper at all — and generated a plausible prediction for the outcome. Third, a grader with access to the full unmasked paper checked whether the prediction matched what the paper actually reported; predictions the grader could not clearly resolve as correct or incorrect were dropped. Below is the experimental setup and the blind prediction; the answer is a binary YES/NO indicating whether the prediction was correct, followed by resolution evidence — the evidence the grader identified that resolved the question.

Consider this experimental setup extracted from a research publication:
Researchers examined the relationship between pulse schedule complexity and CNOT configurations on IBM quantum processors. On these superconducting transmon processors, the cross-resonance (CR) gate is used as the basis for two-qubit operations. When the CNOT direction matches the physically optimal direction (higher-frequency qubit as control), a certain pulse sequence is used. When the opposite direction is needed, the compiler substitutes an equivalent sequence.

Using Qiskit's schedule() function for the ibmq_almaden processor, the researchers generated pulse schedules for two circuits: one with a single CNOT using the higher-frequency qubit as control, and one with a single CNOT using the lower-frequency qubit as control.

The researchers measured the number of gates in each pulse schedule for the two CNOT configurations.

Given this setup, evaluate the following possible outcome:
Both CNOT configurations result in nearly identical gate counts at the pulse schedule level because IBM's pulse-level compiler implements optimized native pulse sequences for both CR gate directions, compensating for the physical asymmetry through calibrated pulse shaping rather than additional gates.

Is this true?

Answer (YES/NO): NO